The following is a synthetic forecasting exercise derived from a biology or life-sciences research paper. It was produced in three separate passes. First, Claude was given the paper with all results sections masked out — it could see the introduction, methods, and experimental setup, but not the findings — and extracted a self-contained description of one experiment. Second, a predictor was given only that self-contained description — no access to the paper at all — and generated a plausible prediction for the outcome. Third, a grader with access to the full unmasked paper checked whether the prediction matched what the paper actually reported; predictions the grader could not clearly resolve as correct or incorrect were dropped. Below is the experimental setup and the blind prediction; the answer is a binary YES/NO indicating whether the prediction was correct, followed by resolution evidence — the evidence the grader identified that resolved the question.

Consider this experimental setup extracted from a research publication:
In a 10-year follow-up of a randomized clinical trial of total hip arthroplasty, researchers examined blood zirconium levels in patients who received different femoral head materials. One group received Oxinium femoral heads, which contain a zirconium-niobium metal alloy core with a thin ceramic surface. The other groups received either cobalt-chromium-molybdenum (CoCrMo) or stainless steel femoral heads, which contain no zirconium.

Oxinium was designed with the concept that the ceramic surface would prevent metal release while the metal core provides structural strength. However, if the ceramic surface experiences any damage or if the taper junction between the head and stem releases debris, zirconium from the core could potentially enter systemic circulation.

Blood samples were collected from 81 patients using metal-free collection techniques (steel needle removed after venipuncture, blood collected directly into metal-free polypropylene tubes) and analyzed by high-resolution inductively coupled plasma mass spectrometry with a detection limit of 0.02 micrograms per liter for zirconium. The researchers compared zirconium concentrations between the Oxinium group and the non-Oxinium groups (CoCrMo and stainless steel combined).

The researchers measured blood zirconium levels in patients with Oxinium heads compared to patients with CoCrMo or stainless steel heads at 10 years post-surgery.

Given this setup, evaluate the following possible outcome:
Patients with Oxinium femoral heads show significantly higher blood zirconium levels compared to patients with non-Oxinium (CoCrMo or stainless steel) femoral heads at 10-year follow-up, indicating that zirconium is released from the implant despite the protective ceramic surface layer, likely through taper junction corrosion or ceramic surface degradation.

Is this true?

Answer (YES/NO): NO